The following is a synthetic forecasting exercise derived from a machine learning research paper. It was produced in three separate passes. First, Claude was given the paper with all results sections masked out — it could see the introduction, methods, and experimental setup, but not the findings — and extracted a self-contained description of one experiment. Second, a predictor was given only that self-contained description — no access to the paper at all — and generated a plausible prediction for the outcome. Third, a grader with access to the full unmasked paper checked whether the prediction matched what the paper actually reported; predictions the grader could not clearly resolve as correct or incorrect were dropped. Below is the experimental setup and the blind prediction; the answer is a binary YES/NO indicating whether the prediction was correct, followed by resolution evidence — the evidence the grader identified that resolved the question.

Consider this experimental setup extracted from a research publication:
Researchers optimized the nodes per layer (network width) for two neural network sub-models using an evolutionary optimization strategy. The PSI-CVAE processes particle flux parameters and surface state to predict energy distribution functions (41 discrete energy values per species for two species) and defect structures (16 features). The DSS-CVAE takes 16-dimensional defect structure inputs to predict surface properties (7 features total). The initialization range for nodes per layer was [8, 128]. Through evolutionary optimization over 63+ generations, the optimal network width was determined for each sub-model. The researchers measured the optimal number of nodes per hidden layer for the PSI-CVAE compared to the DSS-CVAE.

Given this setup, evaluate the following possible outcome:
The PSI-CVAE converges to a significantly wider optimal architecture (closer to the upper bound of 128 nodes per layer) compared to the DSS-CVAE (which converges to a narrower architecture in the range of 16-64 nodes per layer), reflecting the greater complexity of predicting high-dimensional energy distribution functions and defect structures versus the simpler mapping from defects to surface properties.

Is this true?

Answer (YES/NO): NO